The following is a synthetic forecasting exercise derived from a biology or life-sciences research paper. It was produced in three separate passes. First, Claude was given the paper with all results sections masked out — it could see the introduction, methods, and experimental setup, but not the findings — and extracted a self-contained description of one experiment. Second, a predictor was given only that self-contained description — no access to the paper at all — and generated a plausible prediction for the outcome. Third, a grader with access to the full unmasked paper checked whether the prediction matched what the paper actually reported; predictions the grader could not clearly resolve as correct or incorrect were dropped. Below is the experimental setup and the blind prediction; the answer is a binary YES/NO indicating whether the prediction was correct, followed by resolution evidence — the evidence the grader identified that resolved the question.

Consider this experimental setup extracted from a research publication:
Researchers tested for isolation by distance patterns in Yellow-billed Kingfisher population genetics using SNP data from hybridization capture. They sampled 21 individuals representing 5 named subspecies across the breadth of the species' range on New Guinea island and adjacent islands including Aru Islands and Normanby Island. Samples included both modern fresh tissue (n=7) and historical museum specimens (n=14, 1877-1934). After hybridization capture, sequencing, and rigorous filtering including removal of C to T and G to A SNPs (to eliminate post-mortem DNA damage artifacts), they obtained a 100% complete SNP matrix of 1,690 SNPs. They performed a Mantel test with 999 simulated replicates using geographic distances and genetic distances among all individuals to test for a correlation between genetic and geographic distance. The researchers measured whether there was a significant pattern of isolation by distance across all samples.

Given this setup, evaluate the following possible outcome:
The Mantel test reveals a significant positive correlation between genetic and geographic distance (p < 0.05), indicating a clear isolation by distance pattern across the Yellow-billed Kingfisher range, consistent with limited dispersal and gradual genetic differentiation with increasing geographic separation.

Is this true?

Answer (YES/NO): NO